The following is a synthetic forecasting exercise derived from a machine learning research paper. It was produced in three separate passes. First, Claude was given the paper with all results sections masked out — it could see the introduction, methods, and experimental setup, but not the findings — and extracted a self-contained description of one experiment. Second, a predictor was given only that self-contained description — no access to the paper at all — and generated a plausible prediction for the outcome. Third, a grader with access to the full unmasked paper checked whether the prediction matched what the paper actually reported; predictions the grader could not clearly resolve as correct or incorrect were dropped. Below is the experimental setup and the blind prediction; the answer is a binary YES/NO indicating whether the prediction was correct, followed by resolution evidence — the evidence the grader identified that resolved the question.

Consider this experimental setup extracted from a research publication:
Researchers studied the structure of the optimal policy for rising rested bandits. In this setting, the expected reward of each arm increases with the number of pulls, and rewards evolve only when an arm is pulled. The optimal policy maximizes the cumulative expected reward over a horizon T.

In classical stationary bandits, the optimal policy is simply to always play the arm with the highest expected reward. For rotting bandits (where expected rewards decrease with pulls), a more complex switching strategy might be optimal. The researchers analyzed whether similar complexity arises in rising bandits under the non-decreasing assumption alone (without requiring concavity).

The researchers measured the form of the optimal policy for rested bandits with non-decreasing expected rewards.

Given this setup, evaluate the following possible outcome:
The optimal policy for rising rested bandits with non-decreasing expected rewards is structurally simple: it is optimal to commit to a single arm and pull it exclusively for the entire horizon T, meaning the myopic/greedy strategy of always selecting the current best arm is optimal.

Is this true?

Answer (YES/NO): NO